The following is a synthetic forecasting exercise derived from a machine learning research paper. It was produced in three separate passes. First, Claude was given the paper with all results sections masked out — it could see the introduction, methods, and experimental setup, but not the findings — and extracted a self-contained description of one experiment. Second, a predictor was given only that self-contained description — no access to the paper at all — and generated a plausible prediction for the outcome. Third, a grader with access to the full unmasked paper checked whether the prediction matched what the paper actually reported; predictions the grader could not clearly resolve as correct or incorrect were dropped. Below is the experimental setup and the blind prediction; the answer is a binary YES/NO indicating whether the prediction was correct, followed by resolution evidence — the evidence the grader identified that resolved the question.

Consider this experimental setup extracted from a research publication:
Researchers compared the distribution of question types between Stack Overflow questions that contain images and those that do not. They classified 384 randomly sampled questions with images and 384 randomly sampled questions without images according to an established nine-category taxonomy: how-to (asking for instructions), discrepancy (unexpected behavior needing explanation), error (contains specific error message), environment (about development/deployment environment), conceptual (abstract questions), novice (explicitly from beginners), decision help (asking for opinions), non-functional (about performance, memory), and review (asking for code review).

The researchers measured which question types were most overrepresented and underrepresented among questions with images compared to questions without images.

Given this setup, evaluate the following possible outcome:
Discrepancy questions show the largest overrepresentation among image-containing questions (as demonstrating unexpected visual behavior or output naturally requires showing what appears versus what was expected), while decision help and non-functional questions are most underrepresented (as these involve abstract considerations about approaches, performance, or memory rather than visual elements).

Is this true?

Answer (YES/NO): NO